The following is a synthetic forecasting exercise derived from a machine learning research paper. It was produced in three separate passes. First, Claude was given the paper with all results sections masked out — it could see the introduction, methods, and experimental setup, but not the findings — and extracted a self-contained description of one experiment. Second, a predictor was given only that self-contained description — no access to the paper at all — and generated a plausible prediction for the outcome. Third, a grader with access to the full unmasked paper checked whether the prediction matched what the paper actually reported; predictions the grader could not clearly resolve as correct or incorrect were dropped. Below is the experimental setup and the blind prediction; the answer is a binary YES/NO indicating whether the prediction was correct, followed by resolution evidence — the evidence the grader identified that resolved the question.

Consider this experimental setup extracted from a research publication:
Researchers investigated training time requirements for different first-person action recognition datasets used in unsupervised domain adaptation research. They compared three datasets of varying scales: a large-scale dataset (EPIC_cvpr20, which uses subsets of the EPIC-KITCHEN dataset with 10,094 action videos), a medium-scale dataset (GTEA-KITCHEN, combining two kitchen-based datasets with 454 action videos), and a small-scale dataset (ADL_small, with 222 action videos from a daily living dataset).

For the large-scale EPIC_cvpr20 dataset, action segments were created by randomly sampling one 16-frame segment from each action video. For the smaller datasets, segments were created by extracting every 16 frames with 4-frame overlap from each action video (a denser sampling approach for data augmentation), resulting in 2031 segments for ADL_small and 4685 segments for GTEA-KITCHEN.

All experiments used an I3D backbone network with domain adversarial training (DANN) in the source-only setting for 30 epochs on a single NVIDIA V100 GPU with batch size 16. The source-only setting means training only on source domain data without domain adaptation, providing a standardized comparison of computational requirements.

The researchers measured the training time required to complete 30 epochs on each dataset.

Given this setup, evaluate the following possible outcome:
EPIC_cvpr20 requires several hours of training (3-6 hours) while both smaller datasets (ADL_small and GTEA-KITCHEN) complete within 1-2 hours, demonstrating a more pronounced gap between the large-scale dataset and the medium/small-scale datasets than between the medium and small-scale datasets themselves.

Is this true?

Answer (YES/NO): NO